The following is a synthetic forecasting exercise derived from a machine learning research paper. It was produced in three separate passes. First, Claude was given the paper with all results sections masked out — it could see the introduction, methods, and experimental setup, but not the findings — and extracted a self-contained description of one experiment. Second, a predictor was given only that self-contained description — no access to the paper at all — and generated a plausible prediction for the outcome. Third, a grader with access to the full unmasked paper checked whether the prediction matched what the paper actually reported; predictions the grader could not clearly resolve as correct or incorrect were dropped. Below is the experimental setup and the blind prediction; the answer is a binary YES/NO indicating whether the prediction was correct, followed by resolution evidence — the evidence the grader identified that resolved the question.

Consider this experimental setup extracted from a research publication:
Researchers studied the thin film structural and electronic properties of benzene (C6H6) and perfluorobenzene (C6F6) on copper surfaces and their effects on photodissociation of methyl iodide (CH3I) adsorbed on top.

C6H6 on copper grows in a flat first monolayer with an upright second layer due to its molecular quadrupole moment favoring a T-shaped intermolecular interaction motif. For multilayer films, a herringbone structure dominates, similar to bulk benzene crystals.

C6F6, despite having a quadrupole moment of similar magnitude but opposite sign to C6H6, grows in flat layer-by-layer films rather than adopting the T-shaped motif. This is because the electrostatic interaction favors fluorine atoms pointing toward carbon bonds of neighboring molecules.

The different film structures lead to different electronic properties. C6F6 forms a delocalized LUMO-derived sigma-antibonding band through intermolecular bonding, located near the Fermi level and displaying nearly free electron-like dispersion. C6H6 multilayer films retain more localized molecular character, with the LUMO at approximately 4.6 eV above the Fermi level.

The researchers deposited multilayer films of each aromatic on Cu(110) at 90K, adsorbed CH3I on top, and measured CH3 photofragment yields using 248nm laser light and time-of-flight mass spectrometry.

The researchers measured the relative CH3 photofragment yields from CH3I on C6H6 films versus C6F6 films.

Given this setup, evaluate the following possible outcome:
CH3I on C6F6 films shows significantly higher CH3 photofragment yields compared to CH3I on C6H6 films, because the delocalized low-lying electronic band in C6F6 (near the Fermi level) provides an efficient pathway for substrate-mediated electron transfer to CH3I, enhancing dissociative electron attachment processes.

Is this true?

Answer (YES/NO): NO